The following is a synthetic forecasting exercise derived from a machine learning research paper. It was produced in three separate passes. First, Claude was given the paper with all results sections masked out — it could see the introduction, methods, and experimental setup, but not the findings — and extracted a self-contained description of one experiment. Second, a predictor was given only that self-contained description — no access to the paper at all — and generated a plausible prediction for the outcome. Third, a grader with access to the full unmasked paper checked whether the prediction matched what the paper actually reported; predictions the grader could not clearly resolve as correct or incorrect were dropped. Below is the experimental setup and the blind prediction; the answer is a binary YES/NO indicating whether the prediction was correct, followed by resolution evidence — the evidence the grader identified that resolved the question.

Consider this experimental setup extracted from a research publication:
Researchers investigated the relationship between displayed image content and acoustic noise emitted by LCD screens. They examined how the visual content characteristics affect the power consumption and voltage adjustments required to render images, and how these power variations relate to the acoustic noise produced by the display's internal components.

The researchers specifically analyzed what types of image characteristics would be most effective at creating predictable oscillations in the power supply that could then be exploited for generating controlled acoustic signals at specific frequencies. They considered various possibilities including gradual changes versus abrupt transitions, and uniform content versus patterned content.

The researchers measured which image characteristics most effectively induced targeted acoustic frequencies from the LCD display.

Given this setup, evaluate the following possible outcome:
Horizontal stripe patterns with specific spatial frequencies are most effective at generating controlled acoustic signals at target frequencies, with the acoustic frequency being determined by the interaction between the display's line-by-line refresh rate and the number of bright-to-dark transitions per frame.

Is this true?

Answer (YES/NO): NO